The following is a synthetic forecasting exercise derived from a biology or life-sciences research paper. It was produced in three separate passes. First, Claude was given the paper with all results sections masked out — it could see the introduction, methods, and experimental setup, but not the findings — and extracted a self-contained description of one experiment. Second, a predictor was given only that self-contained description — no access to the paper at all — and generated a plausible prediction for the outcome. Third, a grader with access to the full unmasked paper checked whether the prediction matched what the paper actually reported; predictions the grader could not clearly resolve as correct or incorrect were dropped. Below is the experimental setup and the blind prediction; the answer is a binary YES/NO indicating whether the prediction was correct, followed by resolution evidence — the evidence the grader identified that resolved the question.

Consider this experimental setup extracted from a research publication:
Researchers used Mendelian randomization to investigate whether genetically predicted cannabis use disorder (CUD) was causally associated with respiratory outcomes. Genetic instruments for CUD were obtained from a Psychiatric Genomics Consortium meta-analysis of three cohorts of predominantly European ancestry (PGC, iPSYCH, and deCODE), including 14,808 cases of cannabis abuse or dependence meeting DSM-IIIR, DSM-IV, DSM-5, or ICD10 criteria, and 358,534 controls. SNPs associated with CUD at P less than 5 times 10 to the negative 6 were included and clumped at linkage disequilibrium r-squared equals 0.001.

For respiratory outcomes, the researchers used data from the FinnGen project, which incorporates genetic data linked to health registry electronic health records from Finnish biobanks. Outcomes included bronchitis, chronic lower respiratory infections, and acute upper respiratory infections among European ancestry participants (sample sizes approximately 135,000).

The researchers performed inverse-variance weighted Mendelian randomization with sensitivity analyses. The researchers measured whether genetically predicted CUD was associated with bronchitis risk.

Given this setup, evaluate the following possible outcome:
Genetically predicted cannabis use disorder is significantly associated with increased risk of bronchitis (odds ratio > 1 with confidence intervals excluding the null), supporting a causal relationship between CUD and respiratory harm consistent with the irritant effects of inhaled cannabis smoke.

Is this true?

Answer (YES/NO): YES